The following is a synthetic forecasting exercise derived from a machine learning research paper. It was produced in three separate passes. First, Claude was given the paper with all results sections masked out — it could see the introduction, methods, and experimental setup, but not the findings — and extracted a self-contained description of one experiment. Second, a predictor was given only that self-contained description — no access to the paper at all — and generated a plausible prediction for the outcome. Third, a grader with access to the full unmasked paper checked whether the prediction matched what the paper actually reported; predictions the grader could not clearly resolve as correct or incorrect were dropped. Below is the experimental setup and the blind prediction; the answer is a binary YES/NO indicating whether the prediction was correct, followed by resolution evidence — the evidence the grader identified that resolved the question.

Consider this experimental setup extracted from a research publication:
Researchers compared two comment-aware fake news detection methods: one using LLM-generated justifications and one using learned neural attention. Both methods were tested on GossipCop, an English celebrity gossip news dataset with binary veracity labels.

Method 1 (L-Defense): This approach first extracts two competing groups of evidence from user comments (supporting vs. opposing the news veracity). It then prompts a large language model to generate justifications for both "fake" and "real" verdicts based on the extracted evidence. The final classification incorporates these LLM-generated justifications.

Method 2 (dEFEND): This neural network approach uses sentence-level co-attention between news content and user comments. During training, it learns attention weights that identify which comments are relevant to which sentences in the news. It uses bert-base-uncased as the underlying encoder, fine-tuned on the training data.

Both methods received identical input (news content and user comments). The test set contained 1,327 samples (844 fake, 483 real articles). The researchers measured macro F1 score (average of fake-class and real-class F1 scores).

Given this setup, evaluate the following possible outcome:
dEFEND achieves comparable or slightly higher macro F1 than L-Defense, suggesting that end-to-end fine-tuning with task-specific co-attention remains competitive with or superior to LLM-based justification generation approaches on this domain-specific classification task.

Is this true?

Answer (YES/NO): NO